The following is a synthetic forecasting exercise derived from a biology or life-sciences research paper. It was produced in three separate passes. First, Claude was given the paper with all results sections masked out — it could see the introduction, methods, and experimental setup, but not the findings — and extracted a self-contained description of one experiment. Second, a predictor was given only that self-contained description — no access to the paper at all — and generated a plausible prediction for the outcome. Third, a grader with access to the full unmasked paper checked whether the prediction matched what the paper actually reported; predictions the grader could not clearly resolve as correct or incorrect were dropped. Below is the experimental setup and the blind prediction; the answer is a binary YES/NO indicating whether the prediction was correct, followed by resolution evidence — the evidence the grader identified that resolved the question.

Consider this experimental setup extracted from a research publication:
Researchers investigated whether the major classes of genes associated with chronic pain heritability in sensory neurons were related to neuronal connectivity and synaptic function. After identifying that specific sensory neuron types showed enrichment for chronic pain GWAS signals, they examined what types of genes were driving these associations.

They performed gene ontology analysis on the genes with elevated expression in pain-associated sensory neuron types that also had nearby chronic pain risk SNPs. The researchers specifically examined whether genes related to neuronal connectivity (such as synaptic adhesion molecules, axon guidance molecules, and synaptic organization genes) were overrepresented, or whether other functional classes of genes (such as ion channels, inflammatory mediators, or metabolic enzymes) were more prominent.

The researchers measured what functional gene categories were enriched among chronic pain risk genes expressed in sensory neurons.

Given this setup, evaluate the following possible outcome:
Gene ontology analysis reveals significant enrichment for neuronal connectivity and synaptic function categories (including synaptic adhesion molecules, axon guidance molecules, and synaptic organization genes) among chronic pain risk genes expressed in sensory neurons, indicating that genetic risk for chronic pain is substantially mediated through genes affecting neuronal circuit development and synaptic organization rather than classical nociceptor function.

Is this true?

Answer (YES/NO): YES